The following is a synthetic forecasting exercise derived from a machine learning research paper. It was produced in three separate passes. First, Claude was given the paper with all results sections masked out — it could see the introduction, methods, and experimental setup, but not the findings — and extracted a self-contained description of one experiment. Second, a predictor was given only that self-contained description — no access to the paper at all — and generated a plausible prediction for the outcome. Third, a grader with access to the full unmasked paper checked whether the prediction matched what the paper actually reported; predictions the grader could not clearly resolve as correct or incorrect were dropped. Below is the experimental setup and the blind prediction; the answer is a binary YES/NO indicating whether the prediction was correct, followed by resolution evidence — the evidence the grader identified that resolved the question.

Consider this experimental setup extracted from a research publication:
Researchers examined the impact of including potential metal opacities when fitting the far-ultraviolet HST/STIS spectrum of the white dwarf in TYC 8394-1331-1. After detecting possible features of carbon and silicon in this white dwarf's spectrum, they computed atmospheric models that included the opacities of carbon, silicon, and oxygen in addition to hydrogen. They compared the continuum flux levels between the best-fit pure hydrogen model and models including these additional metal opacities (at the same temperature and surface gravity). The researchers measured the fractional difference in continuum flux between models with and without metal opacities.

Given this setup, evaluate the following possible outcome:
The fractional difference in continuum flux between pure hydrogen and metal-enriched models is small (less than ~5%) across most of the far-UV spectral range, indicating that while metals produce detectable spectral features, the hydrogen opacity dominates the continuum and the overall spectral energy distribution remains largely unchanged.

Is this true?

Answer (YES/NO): YES